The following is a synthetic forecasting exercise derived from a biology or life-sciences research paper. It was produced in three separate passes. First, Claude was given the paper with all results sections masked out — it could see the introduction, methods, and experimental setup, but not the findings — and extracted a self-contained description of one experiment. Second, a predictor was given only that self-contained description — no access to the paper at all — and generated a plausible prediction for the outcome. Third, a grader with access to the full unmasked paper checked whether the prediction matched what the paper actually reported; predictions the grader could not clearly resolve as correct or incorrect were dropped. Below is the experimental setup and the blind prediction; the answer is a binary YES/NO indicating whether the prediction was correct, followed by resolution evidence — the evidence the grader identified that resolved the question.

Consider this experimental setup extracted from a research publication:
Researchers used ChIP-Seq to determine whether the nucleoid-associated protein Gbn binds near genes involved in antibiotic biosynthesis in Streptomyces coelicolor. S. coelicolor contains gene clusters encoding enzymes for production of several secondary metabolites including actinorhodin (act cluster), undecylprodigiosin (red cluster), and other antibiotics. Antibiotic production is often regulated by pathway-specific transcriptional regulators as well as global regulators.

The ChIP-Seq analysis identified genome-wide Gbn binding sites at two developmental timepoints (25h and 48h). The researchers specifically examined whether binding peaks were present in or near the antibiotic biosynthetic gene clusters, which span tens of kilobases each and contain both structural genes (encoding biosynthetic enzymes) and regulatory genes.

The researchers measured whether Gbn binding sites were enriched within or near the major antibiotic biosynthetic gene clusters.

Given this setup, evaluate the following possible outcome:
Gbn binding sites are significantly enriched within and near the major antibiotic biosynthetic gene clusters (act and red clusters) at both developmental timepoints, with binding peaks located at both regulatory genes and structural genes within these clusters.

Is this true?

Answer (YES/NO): NO